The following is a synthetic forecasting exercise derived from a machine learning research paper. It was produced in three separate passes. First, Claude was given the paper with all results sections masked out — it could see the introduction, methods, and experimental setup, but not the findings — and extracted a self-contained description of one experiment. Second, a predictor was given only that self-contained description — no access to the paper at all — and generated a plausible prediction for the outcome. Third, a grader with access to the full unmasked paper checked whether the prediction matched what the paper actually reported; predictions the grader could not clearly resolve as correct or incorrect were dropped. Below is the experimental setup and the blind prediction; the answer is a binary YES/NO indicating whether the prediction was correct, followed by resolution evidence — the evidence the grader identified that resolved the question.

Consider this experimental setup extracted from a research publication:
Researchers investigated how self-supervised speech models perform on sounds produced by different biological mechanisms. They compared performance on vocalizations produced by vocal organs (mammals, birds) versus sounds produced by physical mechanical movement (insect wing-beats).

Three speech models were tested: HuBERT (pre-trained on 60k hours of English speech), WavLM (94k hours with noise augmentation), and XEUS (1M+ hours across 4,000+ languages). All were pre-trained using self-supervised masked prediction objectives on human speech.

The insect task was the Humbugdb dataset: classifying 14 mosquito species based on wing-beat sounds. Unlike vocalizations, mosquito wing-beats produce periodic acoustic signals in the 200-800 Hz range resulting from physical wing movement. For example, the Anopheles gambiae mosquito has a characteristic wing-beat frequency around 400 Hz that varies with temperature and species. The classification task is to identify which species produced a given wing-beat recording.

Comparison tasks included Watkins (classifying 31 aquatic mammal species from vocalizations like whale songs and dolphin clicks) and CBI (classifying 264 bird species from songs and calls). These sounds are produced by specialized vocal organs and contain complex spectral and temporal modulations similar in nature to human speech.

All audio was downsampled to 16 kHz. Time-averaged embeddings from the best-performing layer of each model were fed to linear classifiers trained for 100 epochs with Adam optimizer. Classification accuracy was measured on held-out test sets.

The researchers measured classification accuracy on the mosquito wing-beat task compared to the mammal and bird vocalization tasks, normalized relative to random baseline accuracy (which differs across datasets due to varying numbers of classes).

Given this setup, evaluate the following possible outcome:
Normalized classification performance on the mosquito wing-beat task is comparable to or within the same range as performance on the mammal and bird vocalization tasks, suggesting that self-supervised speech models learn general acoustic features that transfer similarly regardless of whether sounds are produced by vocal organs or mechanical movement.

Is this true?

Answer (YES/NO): YES